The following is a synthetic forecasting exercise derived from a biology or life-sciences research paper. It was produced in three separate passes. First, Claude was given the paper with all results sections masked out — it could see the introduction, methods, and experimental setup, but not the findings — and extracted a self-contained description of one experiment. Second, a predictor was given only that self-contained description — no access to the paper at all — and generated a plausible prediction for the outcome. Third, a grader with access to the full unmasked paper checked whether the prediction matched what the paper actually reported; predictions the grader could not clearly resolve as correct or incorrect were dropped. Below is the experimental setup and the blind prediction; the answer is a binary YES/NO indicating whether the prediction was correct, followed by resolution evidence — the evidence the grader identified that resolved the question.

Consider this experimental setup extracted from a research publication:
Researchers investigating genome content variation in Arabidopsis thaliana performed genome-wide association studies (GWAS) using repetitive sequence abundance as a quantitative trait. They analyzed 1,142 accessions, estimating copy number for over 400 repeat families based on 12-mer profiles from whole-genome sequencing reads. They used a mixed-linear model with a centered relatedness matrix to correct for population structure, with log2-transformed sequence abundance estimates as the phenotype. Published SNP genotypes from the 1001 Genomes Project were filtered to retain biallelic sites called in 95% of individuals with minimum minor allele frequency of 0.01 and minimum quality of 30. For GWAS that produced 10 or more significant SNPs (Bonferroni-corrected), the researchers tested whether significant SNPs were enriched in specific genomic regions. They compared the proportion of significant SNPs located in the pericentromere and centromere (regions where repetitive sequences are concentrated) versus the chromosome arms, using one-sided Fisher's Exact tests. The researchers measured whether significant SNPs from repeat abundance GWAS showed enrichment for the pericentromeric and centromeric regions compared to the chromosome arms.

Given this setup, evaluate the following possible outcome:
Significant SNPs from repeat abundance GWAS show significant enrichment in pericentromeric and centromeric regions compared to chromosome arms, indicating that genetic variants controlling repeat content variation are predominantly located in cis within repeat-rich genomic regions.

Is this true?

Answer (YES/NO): YES